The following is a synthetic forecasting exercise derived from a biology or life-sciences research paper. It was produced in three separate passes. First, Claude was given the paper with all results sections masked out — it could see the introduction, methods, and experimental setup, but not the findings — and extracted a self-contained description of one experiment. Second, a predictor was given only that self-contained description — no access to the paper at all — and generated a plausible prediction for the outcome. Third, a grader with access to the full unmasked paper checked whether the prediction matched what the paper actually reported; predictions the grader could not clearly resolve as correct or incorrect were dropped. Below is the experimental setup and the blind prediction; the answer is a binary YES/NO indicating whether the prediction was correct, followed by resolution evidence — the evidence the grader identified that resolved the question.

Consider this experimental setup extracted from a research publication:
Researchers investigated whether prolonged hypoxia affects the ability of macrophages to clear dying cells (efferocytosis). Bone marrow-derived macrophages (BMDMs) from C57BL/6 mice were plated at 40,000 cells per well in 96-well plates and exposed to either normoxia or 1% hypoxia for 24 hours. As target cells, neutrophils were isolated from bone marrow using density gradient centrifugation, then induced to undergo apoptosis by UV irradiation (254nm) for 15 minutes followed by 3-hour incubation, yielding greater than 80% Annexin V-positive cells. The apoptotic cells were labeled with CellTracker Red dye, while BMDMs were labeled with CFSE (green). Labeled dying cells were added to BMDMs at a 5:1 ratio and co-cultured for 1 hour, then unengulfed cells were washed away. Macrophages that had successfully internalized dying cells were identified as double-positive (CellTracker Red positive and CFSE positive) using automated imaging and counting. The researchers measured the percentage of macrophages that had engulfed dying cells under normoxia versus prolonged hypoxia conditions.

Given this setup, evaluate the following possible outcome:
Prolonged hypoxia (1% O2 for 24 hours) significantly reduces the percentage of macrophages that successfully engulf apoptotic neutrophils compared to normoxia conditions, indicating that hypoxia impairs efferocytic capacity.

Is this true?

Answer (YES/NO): NO